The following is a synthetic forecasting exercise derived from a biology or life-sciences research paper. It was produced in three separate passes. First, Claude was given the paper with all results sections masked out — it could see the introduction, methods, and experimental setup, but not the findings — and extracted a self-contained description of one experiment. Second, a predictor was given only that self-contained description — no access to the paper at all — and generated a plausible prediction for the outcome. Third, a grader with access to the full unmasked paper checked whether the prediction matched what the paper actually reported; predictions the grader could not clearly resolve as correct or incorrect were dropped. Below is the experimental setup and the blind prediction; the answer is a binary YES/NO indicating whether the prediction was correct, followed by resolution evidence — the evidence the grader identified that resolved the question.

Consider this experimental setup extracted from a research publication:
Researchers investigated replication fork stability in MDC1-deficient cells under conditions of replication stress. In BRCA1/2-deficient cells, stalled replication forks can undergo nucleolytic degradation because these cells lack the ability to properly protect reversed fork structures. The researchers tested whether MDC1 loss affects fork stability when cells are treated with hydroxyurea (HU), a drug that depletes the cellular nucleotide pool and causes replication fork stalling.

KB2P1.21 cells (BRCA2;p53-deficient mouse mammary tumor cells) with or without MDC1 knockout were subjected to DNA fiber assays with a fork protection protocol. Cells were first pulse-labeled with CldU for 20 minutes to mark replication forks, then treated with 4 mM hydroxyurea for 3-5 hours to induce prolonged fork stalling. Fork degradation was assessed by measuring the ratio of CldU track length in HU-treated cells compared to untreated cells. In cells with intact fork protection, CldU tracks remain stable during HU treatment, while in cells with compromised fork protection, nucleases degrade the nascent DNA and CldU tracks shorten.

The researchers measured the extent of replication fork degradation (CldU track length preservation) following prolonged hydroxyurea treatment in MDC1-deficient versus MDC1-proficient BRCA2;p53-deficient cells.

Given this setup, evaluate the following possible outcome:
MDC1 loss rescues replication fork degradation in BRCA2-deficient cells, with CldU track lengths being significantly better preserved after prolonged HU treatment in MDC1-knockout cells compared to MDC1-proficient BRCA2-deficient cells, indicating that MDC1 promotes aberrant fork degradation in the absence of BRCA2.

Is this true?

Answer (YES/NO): NO